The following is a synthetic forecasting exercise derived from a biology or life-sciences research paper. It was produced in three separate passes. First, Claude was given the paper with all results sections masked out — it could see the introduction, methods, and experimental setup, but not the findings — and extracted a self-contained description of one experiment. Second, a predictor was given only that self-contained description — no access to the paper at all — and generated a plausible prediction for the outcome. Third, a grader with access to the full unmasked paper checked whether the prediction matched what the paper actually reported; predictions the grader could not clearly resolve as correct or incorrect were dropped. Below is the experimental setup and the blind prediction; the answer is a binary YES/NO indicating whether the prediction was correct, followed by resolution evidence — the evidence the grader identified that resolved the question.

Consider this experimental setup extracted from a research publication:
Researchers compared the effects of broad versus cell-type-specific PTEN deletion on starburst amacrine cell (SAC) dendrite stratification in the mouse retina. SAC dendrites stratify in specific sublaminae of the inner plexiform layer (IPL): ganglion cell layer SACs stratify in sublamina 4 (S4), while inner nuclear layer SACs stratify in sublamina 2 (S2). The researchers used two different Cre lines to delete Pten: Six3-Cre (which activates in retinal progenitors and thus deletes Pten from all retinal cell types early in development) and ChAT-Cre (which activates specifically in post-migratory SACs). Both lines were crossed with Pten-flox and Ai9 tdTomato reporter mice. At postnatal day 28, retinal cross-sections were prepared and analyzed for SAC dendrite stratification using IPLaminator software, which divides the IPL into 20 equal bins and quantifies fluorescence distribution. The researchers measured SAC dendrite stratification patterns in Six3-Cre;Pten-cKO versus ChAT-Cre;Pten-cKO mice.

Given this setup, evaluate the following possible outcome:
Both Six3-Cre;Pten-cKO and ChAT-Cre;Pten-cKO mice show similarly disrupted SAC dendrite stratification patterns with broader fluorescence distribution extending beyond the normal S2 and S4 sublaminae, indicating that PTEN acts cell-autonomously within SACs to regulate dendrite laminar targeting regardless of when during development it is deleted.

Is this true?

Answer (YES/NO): NO